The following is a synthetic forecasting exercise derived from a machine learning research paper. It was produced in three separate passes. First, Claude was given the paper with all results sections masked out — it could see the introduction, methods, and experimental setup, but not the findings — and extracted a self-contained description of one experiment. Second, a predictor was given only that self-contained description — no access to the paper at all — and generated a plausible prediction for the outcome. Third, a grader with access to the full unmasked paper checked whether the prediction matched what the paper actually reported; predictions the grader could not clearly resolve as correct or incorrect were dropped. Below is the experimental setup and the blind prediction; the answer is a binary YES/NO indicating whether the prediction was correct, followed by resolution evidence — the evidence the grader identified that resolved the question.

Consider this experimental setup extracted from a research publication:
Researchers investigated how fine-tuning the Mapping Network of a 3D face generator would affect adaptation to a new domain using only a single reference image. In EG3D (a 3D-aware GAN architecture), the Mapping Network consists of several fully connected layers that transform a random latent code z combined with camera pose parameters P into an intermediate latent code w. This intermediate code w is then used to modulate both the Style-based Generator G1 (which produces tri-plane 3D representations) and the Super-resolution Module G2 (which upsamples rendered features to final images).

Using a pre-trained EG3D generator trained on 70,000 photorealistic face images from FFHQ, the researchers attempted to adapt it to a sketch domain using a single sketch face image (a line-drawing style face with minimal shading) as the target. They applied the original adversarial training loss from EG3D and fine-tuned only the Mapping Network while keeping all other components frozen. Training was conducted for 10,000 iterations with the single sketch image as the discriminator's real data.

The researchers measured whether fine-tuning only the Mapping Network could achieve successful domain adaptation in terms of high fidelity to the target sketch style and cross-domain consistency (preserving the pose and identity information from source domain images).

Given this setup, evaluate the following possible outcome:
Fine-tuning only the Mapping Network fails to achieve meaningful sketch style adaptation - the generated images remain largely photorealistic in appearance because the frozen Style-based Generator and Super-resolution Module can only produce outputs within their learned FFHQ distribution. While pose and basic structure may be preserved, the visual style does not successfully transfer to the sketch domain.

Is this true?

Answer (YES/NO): NO